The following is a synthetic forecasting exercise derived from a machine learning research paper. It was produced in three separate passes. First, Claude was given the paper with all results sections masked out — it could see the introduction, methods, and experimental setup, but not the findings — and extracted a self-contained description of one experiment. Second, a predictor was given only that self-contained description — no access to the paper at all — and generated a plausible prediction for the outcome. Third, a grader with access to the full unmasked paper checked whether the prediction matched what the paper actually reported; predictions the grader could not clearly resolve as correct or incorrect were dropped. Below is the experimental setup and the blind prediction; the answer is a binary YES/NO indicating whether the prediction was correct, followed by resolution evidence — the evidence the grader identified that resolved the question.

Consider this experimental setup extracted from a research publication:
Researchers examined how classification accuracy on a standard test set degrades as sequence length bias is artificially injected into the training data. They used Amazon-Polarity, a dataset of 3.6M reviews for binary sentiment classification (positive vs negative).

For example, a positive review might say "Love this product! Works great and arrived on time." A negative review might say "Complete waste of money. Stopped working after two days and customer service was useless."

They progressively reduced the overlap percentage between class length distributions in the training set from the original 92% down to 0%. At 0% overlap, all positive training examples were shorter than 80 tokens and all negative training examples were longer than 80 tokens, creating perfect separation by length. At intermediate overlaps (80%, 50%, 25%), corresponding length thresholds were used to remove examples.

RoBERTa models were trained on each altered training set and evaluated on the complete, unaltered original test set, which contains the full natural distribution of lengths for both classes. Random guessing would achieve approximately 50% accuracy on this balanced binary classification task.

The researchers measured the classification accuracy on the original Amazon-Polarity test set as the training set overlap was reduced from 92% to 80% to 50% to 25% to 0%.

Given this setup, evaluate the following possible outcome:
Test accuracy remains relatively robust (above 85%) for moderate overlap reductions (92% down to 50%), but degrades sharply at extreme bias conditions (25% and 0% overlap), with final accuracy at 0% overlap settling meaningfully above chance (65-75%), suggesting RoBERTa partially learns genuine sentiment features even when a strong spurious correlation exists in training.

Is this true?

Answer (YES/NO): NO